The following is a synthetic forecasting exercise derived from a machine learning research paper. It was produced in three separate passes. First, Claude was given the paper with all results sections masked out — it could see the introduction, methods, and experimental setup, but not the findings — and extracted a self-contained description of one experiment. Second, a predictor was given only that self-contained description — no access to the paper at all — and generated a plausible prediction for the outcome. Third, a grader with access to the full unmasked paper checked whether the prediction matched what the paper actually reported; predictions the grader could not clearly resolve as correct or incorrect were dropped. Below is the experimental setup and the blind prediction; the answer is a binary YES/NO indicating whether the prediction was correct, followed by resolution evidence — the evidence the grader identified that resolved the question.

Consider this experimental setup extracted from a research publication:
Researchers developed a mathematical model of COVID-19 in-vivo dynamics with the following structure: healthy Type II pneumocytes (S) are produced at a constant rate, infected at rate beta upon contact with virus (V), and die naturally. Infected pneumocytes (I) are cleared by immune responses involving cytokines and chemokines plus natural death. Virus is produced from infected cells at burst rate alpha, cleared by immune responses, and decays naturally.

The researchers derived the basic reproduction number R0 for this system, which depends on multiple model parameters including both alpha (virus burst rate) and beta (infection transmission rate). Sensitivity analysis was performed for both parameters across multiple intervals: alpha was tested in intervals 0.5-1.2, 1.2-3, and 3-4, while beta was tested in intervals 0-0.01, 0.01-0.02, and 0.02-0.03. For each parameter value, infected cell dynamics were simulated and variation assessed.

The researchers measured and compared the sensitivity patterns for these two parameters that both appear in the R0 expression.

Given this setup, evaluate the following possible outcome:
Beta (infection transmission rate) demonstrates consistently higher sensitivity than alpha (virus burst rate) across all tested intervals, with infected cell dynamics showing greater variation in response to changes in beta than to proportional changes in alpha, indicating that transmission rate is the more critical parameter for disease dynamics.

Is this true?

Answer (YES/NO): NO